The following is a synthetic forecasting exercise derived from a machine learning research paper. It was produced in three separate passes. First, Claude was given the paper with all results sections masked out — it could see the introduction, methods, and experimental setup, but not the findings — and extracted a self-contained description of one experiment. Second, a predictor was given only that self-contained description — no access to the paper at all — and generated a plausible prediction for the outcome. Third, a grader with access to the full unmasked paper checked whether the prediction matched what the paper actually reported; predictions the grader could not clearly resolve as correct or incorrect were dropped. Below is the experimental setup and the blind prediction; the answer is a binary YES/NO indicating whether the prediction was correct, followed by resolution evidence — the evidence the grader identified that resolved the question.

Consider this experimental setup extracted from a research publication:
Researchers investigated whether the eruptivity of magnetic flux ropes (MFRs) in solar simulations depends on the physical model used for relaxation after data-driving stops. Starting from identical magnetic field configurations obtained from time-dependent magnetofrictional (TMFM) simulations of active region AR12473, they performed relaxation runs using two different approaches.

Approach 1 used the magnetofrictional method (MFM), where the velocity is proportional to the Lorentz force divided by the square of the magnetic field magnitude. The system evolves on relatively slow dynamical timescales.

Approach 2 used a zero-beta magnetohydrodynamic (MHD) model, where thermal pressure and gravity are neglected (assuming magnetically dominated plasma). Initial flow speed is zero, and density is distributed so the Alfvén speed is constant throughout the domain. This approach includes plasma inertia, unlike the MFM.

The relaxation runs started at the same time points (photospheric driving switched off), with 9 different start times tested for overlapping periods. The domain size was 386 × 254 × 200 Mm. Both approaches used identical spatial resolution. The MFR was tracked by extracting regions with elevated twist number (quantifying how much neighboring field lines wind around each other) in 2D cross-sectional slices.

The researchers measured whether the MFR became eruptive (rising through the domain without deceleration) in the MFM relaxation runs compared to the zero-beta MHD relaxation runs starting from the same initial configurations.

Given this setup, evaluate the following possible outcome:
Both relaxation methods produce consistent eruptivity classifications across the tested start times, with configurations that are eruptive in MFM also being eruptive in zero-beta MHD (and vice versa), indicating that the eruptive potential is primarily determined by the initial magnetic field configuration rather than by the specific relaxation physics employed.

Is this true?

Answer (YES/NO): NO